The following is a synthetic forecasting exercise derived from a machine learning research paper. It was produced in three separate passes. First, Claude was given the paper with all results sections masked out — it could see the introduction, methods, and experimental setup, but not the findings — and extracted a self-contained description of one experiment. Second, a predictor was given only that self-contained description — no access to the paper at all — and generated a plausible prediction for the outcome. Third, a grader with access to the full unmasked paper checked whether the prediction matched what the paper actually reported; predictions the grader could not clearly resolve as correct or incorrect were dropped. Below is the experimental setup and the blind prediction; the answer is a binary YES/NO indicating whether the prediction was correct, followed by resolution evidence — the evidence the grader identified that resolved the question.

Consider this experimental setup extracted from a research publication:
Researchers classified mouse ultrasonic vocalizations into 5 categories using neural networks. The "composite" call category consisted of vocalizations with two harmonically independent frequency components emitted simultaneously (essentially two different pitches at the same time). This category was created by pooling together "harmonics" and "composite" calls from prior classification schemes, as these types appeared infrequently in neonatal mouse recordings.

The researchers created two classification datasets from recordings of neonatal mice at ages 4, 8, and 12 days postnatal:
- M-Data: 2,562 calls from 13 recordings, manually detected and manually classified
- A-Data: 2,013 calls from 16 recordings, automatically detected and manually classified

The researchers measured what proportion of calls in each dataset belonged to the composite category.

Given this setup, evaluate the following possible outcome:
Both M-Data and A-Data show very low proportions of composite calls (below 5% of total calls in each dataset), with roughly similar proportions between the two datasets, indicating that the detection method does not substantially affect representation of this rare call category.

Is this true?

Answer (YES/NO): NO